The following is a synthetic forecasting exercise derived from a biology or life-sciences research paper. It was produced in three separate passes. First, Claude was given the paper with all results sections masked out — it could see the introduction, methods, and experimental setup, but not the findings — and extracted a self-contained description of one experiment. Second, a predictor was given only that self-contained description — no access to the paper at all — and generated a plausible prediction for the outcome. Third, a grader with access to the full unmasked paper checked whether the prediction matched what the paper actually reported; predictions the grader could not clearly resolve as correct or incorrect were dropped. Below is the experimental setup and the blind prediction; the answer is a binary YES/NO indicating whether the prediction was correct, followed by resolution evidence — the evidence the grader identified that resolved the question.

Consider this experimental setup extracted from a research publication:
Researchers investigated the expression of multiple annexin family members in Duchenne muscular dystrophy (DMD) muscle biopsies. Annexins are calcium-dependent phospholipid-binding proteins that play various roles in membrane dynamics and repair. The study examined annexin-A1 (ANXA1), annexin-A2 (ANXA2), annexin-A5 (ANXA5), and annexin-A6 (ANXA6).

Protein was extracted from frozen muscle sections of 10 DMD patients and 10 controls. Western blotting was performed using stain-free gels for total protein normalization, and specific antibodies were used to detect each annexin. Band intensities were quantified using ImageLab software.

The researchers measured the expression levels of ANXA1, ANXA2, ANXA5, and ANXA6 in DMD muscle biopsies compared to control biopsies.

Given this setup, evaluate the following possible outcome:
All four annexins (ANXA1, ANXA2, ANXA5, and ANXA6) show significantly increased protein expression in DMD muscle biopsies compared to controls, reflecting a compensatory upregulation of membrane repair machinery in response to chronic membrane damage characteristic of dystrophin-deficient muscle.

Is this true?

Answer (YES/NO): NO